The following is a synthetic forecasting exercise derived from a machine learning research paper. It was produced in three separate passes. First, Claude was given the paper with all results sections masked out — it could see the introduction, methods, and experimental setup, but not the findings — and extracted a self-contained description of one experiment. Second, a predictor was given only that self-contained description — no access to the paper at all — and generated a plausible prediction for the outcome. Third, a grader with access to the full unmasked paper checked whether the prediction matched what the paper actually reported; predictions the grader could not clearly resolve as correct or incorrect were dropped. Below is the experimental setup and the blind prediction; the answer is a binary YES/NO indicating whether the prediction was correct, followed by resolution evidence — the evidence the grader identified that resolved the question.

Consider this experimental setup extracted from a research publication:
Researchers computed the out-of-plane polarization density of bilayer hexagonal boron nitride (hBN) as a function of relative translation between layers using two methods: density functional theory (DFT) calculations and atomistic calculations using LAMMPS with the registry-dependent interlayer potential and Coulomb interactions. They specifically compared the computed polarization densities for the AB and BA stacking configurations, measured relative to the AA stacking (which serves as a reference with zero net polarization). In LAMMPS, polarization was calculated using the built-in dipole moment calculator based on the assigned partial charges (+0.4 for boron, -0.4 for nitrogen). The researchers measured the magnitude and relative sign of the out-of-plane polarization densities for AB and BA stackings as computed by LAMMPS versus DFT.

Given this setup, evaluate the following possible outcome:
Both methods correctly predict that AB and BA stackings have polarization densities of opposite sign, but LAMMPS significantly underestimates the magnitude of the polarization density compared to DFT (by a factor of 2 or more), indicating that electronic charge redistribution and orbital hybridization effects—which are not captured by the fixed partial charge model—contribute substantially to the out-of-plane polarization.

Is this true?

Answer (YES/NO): NO